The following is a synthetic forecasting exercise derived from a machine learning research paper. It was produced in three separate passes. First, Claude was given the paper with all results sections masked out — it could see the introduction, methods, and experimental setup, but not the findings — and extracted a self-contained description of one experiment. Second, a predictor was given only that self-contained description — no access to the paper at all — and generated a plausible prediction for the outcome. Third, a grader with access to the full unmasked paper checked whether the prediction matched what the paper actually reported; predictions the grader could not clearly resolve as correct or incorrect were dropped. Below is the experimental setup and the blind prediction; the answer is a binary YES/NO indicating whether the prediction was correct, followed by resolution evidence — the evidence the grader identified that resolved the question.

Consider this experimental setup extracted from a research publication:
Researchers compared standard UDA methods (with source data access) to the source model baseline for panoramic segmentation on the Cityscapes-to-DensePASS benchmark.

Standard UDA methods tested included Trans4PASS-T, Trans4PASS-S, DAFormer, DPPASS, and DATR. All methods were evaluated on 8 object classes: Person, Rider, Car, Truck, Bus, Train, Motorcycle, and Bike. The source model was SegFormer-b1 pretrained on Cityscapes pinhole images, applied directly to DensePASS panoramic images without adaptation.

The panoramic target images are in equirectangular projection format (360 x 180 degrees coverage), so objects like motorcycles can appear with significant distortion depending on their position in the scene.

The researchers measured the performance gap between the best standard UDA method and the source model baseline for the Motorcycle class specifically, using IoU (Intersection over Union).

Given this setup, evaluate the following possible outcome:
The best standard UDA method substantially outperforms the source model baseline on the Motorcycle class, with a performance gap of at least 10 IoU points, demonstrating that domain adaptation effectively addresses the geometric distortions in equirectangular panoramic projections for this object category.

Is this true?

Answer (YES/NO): YES